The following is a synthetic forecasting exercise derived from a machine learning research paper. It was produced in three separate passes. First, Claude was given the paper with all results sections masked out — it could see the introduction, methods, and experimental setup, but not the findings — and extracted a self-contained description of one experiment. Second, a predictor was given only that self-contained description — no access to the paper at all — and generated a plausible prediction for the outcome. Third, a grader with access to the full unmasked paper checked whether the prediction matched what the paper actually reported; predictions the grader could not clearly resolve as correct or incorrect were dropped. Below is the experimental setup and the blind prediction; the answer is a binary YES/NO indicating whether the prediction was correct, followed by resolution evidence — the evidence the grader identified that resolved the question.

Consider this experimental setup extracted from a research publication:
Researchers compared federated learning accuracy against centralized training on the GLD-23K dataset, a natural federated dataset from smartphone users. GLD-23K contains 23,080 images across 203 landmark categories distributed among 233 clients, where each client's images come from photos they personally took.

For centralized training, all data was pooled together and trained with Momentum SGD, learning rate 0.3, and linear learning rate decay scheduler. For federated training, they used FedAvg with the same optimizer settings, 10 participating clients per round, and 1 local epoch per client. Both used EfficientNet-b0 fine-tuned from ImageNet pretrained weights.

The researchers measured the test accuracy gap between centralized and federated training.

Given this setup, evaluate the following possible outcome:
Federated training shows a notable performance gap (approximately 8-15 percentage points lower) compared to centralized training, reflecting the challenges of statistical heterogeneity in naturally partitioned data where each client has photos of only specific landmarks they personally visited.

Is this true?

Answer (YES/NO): YES